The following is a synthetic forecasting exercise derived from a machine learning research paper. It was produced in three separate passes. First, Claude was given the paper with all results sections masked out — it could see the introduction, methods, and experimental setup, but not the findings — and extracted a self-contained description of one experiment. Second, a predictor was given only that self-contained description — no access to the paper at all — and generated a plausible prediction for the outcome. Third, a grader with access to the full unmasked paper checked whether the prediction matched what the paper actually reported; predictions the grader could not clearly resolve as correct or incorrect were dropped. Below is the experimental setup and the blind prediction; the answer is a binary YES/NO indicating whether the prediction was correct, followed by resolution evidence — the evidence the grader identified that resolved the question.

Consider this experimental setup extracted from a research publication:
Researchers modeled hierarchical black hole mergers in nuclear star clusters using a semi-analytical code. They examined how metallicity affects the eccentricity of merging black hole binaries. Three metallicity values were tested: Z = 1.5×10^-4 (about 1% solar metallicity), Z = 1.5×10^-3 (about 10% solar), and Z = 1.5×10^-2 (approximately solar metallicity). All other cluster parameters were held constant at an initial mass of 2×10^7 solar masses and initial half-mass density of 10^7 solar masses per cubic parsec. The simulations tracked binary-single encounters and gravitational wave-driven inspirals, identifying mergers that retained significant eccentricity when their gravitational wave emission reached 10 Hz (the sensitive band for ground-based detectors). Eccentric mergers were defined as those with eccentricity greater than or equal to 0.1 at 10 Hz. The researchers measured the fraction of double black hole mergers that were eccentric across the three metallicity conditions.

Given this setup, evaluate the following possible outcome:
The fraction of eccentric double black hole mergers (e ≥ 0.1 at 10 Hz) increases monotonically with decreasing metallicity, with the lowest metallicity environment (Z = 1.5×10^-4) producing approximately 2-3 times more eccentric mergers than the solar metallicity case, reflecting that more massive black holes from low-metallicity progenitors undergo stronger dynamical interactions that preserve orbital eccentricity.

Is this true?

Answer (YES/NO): NO